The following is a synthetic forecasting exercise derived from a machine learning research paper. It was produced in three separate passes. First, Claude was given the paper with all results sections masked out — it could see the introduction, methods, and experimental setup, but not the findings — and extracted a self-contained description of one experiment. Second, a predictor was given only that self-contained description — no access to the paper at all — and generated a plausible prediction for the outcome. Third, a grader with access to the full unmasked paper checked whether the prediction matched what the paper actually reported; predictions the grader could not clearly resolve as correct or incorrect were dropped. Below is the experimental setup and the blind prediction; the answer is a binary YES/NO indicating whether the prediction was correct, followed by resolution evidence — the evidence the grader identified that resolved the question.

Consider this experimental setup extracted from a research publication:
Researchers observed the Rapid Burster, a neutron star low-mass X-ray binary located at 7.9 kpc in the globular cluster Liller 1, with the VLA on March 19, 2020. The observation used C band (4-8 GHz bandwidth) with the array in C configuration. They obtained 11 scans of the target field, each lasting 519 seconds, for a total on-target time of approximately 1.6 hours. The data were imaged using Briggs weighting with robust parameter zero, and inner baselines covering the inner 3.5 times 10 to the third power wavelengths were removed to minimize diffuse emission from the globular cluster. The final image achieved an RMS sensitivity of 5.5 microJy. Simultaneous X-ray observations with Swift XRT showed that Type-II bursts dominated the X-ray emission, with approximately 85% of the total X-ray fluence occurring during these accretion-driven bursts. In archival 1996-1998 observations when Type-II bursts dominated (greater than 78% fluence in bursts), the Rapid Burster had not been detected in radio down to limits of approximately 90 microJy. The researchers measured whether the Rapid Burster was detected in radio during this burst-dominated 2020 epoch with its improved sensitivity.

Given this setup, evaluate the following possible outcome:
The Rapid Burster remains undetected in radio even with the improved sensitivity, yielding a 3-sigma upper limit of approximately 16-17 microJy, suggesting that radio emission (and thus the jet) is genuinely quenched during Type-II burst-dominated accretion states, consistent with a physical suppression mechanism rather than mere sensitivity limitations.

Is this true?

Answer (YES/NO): NO